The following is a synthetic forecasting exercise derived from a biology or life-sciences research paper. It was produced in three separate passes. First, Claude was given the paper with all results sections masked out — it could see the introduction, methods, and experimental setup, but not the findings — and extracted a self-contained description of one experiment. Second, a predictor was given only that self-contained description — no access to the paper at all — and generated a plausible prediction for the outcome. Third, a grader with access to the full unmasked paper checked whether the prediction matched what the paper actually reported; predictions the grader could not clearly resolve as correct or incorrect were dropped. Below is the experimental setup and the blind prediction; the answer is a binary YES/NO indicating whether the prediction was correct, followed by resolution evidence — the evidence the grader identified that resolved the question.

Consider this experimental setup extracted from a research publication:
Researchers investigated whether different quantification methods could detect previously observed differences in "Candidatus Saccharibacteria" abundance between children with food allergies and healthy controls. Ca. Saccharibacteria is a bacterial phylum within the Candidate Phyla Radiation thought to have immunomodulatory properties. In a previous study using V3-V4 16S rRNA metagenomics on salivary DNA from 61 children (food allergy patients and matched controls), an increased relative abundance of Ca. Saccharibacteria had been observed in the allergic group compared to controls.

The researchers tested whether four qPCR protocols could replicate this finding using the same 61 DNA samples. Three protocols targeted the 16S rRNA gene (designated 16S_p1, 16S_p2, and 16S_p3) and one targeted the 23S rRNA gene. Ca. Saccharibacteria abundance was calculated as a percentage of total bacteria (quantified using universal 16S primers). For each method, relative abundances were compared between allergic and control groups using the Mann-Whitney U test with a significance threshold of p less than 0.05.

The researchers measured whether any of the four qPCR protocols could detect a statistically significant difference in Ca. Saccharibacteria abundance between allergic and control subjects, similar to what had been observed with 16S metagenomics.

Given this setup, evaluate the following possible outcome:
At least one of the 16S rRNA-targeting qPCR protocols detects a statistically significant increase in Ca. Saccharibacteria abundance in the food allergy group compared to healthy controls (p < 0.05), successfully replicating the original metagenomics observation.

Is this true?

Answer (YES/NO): NO